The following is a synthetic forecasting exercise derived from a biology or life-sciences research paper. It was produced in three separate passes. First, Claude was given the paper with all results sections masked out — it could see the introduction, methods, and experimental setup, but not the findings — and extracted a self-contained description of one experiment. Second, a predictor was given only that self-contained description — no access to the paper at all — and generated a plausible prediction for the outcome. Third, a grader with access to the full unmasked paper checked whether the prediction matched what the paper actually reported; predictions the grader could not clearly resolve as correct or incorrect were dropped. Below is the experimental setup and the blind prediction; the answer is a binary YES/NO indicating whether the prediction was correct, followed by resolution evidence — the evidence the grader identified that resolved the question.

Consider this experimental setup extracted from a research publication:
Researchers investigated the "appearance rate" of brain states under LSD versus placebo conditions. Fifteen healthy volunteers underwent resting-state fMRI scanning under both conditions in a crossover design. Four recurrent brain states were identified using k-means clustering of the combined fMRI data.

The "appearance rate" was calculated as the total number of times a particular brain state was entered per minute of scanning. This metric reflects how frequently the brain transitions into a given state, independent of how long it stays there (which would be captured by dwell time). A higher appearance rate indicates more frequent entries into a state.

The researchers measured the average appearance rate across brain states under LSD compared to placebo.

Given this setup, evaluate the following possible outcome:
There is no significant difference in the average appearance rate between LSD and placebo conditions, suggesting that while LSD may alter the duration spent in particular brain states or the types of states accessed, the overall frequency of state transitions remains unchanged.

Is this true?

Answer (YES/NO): YES